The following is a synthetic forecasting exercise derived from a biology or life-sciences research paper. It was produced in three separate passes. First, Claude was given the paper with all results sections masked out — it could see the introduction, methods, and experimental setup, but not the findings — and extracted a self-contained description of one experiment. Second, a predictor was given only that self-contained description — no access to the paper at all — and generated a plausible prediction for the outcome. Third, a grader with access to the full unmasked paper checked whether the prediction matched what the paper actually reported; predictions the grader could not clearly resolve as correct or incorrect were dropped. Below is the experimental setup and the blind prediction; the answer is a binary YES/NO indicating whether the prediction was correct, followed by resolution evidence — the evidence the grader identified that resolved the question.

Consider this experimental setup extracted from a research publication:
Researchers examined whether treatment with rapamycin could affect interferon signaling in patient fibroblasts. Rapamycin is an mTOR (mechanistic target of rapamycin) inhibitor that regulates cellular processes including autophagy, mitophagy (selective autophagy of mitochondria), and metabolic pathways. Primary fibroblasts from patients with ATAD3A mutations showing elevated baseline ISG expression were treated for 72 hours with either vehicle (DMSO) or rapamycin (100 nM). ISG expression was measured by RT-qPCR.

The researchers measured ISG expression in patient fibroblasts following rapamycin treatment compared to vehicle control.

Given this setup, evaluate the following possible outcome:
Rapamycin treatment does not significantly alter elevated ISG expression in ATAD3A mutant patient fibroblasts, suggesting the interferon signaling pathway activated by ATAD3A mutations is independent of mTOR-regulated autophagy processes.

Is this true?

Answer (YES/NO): NO